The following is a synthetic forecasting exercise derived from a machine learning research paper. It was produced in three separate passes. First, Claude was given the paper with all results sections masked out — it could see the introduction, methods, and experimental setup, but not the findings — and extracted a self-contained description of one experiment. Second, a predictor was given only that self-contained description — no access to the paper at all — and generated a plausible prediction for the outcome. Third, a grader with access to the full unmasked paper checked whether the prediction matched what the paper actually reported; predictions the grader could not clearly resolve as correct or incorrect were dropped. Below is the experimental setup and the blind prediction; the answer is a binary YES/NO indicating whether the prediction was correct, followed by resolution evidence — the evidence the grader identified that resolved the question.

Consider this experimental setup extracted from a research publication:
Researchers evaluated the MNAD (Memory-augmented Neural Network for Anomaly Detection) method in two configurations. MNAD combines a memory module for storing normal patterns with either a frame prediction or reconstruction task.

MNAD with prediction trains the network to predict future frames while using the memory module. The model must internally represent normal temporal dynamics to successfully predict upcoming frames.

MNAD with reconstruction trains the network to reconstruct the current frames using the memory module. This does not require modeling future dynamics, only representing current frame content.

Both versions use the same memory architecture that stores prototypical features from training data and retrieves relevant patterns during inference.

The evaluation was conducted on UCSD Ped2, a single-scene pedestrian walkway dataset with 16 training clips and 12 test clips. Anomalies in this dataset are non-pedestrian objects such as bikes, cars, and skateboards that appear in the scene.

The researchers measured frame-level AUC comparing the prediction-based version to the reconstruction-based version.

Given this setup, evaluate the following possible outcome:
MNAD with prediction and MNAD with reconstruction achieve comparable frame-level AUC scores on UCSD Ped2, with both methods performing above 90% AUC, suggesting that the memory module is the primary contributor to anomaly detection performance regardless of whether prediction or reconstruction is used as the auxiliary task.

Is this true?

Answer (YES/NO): NO